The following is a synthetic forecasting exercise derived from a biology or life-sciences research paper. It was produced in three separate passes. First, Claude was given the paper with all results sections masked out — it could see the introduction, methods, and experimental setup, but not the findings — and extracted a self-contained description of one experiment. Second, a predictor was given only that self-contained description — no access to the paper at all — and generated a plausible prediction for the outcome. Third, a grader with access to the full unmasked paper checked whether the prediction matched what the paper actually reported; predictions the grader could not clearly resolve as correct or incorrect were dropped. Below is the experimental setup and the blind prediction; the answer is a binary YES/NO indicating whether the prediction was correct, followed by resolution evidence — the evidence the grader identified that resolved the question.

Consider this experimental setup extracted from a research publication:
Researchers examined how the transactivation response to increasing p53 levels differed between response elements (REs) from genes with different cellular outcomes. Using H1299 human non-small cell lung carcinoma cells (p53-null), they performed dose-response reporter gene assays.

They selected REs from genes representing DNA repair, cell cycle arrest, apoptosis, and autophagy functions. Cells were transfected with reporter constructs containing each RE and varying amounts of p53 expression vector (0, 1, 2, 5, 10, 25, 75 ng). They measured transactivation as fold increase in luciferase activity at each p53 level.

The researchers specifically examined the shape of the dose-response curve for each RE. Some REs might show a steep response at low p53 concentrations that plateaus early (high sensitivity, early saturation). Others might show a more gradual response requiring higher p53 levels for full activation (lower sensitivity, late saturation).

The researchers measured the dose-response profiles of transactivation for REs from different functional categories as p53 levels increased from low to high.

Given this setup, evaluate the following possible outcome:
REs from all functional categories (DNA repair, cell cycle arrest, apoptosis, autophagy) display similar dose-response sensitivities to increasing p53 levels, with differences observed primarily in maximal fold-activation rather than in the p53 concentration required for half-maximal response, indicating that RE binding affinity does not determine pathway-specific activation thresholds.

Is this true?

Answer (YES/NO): NO